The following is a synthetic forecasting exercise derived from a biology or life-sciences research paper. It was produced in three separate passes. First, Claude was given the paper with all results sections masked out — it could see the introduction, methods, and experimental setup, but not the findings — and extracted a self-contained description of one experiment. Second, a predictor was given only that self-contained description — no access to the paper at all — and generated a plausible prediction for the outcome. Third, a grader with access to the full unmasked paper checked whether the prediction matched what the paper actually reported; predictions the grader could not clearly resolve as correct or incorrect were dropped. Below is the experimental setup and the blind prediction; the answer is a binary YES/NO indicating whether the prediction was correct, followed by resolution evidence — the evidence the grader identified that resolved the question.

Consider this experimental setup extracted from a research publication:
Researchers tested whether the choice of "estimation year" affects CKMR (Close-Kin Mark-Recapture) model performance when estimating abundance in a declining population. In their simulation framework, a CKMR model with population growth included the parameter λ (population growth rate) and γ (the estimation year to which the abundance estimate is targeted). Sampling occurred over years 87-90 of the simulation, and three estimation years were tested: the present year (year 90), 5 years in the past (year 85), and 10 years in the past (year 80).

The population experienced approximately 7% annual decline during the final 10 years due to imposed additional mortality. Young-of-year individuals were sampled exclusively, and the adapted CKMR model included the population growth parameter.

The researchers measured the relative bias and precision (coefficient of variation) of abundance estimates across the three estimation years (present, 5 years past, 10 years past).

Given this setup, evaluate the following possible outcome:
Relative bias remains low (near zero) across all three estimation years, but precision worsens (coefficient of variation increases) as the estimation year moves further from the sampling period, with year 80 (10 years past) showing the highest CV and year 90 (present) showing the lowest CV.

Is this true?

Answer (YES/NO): NO